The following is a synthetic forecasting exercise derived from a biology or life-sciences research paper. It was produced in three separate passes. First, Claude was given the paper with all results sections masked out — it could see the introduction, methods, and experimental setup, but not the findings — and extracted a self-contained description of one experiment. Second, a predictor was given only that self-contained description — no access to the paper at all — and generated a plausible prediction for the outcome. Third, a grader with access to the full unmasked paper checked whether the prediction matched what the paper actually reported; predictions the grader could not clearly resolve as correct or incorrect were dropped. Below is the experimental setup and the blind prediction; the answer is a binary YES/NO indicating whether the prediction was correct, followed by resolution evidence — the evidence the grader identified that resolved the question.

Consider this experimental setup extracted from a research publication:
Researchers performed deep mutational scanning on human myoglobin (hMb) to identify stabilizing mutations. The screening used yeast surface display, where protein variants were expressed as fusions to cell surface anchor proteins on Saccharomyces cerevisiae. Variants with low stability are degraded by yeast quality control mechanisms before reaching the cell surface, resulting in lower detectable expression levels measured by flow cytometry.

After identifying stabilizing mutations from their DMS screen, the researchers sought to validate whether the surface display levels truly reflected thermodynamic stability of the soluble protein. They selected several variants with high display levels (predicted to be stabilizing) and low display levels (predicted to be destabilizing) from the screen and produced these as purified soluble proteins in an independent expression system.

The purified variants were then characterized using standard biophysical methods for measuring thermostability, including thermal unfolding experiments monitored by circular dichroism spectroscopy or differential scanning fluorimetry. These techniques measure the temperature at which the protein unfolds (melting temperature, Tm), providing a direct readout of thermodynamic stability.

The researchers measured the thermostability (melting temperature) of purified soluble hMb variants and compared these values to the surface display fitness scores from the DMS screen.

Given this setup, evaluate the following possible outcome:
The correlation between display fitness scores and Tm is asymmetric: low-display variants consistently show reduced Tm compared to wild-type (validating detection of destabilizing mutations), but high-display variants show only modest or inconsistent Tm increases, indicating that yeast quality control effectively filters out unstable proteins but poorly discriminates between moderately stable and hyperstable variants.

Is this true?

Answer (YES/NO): NO